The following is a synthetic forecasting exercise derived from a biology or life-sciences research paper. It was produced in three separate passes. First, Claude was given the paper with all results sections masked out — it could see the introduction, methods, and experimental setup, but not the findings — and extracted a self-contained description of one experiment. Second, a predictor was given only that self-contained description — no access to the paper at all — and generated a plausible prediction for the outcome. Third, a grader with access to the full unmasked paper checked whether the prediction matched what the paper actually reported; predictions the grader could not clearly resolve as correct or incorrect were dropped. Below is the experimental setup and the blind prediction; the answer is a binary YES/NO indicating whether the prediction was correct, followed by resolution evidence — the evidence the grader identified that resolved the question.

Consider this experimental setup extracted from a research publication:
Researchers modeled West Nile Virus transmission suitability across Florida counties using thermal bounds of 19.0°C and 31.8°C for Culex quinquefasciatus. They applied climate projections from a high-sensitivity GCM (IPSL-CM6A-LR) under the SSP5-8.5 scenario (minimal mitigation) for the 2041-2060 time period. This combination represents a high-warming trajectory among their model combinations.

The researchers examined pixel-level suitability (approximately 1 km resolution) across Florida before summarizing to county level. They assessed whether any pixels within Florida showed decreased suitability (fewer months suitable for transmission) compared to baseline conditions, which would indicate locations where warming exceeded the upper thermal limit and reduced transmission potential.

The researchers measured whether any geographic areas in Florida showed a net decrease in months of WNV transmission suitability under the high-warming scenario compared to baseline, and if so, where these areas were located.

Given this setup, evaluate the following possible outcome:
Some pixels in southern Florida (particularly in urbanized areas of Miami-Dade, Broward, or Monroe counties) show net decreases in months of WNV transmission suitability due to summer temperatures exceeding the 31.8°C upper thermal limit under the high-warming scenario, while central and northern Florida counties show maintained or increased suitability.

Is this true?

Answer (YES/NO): NO